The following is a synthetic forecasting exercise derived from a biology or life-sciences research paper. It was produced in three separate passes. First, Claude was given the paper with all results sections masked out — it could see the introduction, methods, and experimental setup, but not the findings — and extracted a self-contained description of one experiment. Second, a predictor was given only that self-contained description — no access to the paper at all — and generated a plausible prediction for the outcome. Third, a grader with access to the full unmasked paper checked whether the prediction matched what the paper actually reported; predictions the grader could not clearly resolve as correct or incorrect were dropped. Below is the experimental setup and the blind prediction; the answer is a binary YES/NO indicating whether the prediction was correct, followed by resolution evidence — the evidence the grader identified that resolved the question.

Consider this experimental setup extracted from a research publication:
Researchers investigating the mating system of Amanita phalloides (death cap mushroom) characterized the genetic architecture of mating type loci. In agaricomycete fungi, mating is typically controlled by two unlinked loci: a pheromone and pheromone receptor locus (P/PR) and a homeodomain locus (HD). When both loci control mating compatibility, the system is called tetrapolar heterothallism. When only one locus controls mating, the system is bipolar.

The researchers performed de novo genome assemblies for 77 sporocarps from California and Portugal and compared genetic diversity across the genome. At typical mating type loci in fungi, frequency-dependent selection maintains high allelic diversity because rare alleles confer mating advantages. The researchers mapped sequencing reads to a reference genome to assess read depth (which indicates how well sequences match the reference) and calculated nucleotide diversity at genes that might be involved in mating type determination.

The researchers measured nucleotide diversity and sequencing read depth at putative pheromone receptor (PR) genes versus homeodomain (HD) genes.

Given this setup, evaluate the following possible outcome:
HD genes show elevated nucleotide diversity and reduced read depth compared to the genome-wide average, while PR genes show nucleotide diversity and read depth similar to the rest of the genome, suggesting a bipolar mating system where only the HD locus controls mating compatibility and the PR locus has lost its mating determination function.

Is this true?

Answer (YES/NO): YES